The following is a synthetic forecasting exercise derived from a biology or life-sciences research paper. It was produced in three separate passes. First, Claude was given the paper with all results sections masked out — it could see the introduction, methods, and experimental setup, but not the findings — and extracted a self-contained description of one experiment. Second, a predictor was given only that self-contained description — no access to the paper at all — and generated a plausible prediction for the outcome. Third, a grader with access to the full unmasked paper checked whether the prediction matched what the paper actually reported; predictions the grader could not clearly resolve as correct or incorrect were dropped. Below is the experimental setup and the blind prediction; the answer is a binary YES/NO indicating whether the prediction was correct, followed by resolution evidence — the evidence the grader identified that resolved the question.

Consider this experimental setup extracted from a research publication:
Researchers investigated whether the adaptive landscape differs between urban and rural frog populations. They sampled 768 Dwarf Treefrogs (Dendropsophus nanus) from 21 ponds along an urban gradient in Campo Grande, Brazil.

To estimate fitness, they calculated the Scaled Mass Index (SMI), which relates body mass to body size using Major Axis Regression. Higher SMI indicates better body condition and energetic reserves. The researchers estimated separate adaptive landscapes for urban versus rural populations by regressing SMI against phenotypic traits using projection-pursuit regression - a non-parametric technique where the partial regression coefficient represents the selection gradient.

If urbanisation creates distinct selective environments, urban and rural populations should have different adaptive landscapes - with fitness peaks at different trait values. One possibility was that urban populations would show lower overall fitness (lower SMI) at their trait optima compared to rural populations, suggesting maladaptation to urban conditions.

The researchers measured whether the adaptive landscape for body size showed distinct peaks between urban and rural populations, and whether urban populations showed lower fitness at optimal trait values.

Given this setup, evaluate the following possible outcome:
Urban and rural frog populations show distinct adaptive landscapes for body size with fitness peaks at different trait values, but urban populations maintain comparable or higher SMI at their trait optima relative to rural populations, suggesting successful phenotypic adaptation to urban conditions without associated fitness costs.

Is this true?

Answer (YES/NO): NO